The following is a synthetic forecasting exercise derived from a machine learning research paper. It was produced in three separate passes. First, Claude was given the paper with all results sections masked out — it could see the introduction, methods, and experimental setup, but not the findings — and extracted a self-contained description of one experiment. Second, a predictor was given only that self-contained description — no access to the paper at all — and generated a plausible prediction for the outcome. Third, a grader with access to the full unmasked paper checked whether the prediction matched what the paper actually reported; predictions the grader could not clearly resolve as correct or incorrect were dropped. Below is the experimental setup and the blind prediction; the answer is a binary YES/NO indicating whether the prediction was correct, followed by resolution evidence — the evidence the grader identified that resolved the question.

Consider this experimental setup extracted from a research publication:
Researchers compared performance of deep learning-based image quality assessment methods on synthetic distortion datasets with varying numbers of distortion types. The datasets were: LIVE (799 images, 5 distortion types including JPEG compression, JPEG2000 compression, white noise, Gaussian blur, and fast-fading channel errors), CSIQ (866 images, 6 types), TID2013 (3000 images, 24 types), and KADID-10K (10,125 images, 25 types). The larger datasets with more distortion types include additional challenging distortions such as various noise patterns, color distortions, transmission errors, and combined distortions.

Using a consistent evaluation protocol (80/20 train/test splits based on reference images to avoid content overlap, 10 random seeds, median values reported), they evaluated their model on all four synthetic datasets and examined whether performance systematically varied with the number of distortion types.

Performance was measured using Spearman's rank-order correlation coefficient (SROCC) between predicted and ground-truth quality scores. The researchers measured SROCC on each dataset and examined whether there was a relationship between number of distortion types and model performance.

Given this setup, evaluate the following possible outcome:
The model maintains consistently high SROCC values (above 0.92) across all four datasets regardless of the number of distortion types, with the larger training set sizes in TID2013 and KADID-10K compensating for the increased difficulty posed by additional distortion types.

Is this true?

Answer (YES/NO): NO